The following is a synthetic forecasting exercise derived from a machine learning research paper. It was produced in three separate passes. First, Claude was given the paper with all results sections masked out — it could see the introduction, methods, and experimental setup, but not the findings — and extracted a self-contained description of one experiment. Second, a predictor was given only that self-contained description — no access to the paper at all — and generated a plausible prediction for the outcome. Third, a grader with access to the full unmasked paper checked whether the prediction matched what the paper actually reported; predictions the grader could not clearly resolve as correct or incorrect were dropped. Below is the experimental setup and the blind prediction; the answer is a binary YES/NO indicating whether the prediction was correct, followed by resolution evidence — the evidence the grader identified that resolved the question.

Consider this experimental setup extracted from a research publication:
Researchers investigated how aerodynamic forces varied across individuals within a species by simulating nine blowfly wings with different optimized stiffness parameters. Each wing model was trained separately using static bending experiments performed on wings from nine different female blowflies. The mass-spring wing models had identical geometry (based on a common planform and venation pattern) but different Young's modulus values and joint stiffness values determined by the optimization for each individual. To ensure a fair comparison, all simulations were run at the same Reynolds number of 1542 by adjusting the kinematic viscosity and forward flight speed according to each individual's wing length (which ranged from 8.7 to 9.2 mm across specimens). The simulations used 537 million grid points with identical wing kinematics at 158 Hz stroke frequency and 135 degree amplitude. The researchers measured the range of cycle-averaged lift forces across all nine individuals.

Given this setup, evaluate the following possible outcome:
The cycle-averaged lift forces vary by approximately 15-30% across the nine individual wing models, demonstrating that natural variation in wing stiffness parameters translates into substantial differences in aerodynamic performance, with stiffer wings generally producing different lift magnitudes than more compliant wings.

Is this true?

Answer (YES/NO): NO